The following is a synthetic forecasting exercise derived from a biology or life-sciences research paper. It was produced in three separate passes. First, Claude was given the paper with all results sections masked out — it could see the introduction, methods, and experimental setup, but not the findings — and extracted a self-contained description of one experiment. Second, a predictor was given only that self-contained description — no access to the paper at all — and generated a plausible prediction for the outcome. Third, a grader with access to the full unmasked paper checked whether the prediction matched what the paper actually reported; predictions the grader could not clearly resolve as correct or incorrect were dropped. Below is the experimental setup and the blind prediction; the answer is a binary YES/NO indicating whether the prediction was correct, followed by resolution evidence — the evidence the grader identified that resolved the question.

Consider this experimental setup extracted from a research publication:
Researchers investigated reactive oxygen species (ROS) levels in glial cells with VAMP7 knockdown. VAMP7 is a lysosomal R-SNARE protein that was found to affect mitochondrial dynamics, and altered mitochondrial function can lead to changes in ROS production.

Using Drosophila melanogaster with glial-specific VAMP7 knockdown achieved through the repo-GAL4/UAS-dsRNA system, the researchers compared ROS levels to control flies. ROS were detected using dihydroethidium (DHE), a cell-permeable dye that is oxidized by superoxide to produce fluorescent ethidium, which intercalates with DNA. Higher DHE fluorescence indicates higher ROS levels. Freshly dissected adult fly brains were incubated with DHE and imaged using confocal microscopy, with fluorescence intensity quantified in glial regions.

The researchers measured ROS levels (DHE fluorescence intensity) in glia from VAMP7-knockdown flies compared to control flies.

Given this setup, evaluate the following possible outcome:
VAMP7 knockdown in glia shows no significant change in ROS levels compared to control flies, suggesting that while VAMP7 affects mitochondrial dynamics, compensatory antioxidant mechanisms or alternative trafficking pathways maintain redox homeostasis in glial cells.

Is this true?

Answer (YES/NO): NO